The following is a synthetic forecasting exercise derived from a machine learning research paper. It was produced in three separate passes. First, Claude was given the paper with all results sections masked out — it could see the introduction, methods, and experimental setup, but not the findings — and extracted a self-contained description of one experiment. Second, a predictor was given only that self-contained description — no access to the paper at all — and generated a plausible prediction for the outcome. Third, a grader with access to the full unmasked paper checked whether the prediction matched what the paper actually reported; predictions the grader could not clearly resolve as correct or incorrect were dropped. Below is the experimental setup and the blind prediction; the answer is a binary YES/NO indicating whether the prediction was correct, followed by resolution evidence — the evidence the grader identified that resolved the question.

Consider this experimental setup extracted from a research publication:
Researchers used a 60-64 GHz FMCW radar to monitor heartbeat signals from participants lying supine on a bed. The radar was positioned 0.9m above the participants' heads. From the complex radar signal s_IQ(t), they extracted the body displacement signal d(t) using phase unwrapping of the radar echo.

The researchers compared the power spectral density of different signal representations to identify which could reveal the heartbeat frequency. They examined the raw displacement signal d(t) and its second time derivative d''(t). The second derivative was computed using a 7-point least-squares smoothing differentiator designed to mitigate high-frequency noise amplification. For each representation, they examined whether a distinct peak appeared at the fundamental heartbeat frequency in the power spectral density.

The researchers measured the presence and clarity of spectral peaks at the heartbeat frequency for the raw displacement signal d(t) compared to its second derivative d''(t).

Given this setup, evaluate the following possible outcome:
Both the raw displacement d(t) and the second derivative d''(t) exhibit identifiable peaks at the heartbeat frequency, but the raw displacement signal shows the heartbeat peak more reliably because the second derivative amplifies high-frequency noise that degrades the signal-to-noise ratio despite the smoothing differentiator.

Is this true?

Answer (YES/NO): NO